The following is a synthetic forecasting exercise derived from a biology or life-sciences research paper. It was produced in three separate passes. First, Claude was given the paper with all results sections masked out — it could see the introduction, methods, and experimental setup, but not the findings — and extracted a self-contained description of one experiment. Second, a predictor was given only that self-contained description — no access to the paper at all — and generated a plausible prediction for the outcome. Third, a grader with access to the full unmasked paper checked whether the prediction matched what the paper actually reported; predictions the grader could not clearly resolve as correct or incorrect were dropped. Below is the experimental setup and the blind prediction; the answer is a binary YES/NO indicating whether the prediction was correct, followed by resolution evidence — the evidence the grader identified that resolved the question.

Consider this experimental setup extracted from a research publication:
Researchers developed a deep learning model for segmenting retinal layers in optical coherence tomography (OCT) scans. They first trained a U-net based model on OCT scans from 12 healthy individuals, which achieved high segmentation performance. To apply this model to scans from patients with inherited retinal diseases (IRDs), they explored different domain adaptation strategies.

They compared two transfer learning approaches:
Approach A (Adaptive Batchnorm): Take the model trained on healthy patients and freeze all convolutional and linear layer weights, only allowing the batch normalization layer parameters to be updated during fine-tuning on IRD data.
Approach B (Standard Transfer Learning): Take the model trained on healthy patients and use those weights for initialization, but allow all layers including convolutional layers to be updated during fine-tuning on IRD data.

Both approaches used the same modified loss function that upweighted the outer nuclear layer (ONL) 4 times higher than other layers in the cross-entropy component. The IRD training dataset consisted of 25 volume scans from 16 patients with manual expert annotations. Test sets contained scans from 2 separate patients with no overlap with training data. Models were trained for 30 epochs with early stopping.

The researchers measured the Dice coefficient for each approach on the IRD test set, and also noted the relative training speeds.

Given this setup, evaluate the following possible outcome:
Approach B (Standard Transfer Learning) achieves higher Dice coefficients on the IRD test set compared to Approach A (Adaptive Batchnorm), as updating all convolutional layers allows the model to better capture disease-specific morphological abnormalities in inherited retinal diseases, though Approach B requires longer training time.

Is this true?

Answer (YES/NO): NO